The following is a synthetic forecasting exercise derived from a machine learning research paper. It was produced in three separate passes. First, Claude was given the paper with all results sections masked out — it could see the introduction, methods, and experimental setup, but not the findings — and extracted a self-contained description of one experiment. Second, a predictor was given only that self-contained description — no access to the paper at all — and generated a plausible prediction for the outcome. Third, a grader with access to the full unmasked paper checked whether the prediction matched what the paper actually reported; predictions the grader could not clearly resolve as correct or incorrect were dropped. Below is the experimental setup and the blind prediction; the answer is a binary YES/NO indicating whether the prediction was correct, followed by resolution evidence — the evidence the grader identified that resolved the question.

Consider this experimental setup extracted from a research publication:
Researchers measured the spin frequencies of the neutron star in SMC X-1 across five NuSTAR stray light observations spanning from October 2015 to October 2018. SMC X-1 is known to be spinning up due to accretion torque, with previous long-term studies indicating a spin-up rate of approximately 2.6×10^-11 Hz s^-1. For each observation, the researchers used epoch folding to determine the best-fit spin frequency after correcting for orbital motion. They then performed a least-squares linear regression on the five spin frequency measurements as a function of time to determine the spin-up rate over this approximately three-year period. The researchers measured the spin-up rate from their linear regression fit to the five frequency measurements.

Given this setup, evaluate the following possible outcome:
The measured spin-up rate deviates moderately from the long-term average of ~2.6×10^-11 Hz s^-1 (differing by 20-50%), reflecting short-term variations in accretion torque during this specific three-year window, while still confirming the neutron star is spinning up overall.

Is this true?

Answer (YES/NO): NO